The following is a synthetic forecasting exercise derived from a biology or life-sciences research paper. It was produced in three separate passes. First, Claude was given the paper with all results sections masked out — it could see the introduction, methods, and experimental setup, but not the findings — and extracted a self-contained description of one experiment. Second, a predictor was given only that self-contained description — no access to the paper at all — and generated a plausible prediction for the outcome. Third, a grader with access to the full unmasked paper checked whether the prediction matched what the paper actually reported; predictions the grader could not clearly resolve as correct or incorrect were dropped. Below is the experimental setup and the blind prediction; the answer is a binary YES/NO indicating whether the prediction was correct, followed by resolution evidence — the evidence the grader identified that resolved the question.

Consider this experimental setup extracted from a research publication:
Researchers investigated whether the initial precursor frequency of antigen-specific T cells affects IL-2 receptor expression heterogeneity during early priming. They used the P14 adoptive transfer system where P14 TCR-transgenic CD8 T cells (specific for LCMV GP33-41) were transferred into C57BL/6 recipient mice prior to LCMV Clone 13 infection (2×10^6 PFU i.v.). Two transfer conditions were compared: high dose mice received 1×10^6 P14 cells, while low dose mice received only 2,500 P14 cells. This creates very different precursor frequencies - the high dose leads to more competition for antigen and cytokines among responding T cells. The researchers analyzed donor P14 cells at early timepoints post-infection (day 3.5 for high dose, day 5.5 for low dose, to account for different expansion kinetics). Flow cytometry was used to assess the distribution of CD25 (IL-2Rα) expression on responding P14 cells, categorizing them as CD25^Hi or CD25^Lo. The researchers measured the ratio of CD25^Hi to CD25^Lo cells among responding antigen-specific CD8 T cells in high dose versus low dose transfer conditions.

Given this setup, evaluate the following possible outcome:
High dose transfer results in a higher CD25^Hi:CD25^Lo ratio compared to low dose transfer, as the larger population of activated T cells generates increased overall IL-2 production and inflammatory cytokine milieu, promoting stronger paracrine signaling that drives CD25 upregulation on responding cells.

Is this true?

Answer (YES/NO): NO